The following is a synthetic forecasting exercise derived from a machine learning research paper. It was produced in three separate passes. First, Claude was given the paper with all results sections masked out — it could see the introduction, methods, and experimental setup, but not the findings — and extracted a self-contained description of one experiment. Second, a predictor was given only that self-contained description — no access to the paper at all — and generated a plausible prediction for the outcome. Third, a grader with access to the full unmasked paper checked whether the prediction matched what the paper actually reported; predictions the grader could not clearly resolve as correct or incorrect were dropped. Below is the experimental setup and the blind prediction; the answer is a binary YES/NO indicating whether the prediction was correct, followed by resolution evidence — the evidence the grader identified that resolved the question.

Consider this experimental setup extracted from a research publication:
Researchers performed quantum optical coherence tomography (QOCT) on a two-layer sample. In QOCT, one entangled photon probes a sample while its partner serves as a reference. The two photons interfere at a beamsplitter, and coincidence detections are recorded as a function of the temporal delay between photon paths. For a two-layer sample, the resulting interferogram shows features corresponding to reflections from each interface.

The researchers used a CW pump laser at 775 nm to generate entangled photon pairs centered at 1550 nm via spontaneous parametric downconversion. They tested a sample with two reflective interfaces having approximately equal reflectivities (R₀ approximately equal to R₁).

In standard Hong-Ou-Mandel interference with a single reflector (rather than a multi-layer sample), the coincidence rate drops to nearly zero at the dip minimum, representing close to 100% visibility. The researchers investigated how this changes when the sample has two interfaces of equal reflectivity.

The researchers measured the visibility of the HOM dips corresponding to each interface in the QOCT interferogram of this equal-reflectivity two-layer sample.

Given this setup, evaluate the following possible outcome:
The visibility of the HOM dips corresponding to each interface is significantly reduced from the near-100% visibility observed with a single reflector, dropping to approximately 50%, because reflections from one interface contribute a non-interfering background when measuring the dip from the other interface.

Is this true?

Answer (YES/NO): YES